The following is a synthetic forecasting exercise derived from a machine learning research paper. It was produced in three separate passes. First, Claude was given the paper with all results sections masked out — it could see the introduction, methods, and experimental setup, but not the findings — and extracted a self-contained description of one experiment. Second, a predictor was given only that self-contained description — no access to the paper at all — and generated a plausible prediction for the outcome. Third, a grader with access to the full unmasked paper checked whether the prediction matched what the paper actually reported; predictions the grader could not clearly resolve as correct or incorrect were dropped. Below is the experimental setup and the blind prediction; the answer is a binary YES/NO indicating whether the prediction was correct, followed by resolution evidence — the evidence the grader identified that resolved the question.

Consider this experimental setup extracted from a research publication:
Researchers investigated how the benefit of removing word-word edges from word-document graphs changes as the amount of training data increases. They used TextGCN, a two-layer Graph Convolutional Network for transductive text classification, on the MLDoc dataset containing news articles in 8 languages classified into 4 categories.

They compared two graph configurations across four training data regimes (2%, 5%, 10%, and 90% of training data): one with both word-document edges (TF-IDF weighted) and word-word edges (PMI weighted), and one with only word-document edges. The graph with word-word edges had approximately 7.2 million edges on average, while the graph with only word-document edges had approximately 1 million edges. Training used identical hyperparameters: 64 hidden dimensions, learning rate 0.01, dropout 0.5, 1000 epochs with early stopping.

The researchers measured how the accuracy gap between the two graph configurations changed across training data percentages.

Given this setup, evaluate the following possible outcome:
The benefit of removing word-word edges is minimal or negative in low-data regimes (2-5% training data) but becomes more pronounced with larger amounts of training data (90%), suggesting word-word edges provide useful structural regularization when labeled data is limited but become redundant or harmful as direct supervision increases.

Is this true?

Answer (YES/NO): NO